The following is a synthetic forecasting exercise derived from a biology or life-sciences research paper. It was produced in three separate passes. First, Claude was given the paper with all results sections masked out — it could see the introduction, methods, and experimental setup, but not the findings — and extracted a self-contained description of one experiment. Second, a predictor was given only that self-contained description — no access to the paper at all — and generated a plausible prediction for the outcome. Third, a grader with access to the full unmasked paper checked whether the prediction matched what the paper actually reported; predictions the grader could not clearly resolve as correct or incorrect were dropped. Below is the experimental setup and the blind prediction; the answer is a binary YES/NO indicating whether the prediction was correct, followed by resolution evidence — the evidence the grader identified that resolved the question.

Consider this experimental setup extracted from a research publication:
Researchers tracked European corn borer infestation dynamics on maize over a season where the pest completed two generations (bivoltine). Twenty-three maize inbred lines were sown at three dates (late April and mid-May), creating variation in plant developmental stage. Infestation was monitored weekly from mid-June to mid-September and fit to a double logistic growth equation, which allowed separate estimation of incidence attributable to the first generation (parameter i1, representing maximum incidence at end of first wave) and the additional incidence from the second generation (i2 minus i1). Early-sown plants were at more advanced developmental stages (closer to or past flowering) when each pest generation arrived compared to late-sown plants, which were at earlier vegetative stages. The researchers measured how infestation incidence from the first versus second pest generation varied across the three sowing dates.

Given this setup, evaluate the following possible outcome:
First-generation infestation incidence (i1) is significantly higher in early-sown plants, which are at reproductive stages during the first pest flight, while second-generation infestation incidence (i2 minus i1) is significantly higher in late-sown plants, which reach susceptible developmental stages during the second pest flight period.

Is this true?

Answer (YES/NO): NO